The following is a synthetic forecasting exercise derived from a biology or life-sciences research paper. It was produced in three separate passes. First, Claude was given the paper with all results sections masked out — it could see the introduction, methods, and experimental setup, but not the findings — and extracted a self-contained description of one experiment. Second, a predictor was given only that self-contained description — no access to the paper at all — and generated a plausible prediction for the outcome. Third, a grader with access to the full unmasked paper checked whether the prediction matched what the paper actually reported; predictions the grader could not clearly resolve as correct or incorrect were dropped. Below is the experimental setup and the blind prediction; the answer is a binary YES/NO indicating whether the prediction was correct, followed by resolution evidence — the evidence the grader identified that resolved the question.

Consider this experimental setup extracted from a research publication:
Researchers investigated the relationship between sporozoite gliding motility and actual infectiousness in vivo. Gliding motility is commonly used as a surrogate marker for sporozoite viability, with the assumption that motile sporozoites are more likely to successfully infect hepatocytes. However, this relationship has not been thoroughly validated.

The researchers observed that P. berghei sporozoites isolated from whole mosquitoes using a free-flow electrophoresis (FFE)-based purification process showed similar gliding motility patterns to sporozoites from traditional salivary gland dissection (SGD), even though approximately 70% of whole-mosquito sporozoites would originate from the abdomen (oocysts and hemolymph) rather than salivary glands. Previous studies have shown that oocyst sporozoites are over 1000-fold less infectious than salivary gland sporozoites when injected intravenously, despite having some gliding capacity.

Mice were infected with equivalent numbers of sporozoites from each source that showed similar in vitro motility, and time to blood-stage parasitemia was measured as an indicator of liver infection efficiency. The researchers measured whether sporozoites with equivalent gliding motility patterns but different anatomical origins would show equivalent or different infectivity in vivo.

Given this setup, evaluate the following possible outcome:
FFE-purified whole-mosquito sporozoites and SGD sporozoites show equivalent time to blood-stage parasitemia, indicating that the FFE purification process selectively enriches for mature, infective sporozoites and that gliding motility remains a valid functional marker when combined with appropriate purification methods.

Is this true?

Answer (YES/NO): NO